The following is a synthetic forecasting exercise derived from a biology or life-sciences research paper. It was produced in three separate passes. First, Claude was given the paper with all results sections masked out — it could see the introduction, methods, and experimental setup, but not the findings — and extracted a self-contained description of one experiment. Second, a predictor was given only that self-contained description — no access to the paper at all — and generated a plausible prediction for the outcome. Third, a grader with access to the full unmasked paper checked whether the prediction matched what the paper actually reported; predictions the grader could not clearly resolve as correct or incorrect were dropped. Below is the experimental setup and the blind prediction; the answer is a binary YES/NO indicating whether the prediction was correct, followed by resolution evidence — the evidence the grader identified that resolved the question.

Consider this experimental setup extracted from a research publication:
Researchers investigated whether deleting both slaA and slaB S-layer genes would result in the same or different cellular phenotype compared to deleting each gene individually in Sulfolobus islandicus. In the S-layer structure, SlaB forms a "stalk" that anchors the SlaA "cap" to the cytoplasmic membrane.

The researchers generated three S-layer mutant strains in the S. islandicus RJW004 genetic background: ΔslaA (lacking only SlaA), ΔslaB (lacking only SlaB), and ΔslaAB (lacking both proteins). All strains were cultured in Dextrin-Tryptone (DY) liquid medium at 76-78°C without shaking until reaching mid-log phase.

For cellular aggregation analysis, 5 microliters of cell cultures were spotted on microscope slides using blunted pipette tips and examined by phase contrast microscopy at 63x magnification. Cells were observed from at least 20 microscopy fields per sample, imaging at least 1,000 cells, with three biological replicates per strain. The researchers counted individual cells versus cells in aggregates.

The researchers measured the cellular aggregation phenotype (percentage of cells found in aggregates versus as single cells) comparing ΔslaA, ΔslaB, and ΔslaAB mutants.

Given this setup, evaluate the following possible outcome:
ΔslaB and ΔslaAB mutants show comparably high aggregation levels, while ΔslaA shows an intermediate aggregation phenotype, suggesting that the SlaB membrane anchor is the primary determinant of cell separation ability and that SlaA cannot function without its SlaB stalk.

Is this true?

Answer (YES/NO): NO